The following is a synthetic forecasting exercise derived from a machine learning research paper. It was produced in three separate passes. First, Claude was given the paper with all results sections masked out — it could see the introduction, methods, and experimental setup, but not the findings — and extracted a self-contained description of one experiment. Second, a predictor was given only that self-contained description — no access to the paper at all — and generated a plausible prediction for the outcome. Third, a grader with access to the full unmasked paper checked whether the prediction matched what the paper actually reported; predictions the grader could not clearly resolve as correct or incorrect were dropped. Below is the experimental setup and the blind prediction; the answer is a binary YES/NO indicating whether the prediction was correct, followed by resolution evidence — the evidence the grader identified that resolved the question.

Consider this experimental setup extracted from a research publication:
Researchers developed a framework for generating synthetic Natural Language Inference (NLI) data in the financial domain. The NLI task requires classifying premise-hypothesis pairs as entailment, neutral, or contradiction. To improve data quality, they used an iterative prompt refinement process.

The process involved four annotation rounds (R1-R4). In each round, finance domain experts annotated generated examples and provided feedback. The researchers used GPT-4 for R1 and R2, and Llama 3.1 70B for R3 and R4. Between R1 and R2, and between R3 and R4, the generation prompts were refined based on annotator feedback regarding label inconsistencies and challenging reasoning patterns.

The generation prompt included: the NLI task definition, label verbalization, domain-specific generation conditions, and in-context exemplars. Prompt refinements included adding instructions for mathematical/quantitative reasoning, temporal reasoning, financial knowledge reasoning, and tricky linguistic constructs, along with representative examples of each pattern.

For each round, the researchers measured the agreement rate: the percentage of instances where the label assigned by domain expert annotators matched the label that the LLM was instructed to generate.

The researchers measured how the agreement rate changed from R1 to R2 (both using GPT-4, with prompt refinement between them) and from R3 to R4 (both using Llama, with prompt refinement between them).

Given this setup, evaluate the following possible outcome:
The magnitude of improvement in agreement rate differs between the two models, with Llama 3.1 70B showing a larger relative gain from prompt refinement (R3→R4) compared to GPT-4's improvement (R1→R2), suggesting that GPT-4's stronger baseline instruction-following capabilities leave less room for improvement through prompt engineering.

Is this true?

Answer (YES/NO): NO